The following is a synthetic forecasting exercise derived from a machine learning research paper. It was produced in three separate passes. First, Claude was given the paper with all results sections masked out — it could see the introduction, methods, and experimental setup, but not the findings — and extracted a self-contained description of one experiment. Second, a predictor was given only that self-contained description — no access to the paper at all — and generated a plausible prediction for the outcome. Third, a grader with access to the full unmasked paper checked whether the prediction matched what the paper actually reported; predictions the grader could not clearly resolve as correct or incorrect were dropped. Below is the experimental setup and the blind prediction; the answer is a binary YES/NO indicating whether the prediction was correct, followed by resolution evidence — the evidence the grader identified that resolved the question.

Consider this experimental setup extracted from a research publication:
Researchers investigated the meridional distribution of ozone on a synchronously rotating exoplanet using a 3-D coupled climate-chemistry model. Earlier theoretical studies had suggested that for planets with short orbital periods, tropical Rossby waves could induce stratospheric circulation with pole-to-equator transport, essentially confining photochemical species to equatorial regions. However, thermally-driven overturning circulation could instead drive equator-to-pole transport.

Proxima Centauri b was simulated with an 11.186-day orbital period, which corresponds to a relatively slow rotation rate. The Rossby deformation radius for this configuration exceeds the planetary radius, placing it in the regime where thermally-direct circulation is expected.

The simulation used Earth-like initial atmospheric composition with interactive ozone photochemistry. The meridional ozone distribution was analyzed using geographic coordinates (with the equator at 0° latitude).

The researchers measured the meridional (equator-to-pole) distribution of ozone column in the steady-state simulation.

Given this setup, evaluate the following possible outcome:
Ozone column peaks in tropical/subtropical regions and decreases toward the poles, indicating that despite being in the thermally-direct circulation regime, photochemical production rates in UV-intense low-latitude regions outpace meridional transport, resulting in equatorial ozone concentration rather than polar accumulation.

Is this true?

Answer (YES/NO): NO